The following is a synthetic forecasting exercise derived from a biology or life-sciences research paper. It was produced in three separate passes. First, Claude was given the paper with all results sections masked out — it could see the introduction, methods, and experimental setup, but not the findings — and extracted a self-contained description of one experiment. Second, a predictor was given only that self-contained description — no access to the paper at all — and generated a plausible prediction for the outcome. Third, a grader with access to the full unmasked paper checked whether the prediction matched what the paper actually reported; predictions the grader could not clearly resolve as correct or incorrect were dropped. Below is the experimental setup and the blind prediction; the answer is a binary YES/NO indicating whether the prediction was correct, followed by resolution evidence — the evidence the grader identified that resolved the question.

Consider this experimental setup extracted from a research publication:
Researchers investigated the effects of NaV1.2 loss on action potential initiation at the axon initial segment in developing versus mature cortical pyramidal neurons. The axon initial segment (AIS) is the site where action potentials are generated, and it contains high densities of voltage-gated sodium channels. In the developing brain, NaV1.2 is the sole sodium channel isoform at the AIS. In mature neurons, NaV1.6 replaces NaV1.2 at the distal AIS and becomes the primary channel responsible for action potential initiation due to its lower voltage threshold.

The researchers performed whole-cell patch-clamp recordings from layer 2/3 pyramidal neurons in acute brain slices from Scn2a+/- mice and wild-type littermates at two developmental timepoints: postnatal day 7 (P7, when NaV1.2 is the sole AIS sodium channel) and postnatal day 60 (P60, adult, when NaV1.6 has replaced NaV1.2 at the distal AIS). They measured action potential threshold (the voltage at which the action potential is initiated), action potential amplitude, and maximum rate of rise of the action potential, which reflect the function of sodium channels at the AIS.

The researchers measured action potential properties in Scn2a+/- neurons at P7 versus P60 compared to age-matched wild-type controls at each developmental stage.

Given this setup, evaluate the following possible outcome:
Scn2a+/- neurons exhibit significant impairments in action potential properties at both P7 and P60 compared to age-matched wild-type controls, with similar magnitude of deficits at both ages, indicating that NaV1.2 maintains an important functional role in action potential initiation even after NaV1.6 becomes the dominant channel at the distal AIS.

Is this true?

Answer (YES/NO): NO